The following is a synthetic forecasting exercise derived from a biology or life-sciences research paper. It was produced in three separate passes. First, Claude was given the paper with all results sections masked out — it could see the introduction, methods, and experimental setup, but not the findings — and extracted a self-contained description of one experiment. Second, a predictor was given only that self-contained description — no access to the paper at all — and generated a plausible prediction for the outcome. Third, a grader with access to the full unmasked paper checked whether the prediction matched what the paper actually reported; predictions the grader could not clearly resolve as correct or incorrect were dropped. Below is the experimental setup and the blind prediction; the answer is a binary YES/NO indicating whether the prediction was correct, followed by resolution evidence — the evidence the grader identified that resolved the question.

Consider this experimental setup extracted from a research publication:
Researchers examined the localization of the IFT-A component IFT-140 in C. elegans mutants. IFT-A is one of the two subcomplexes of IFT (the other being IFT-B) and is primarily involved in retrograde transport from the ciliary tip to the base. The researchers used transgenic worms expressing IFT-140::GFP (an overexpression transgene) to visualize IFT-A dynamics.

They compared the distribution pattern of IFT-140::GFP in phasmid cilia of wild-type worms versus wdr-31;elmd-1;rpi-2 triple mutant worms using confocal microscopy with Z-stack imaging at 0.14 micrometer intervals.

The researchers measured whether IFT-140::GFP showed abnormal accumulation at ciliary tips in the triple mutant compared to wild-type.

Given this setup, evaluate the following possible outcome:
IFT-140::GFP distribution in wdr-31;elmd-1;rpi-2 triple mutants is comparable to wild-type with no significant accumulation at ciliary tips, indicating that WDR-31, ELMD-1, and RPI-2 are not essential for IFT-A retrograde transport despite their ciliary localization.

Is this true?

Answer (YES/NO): NO